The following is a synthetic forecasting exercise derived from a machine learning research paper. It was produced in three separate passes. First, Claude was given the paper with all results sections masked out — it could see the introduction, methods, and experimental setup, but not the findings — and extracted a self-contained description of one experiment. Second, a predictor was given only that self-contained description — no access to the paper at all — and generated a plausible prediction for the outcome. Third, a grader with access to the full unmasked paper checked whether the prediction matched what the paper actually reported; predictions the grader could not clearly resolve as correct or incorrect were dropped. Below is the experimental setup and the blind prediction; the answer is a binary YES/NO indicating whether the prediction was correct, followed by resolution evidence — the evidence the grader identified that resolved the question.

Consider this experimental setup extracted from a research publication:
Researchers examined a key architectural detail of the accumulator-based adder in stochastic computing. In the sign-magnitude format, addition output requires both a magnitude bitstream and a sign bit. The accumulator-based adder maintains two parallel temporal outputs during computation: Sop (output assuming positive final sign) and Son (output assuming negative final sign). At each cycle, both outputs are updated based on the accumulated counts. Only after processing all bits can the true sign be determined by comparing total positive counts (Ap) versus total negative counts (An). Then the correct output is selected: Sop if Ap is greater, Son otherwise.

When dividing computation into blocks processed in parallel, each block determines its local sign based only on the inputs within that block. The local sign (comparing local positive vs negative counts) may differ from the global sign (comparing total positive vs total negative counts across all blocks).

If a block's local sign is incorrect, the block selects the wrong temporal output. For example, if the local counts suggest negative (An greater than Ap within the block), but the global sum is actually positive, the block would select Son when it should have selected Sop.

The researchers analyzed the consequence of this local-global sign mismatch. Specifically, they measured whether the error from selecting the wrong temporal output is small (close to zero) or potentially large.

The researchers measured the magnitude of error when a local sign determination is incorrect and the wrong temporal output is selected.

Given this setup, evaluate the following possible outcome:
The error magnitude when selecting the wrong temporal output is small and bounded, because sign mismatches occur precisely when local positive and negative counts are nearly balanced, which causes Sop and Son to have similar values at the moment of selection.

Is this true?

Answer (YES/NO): NO